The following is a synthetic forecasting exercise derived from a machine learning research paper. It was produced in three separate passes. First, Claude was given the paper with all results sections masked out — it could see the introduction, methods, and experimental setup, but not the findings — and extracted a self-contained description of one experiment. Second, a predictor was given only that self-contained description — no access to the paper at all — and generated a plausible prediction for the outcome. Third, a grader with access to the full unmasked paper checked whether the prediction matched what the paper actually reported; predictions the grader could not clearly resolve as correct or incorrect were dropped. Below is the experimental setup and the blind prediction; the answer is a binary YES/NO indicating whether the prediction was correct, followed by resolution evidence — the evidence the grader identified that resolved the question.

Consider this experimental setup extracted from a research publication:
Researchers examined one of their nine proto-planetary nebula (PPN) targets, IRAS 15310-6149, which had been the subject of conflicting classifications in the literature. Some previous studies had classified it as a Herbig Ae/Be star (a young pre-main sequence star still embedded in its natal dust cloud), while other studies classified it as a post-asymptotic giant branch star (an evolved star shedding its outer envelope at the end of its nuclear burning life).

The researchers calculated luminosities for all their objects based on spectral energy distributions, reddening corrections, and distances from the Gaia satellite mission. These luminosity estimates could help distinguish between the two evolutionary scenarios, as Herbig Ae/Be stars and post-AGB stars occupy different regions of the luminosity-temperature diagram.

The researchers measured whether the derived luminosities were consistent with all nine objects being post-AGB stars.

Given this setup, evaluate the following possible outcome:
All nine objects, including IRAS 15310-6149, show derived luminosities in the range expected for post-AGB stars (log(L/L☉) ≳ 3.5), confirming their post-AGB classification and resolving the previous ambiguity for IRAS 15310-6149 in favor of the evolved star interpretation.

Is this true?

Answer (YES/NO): NO